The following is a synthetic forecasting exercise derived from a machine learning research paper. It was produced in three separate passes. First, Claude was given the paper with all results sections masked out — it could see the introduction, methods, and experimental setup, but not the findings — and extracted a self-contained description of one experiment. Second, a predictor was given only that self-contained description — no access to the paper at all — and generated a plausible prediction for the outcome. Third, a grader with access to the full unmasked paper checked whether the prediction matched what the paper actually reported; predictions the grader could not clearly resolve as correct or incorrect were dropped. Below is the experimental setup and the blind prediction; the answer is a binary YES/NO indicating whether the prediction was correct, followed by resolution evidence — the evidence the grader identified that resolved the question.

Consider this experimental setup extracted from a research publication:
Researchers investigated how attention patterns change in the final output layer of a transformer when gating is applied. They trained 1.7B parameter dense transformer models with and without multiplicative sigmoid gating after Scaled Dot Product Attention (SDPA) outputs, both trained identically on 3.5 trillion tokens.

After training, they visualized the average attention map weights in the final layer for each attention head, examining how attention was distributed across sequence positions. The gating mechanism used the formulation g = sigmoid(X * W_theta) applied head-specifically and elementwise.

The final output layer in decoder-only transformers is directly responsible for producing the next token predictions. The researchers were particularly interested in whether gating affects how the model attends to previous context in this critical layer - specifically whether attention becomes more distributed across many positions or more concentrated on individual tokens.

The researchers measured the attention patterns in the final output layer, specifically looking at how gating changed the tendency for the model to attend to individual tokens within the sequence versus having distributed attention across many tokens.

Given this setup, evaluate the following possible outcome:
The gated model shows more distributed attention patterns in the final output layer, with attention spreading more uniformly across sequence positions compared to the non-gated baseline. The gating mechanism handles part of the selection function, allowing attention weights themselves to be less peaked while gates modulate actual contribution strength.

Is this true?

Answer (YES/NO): NO